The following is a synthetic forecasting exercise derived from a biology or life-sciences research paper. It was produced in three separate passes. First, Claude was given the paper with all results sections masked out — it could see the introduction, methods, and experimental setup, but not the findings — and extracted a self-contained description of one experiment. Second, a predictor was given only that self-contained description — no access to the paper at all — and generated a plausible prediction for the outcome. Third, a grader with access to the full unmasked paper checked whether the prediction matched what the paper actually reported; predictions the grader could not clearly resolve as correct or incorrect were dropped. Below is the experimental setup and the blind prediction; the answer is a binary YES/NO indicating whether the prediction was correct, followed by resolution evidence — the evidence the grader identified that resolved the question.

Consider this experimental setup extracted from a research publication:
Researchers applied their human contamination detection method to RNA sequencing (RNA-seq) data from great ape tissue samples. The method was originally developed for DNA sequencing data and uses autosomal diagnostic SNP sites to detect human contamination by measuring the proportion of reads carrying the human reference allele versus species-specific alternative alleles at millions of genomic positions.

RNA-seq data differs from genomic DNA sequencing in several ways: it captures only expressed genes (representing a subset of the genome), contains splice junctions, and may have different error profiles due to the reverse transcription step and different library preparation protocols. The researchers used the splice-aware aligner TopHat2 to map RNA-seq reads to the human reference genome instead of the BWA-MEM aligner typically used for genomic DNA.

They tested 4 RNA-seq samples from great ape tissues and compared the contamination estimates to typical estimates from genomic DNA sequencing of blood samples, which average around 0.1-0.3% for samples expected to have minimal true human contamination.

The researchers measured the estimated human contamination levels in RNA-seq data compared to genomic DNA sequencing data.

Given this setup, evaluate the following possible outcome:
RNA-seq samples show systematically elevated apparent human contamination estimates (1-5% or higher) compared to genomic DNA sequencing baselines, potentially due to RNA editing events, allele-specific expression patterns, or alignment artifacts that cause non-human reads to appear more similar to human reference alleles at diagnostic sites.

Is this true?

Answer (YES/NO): NO